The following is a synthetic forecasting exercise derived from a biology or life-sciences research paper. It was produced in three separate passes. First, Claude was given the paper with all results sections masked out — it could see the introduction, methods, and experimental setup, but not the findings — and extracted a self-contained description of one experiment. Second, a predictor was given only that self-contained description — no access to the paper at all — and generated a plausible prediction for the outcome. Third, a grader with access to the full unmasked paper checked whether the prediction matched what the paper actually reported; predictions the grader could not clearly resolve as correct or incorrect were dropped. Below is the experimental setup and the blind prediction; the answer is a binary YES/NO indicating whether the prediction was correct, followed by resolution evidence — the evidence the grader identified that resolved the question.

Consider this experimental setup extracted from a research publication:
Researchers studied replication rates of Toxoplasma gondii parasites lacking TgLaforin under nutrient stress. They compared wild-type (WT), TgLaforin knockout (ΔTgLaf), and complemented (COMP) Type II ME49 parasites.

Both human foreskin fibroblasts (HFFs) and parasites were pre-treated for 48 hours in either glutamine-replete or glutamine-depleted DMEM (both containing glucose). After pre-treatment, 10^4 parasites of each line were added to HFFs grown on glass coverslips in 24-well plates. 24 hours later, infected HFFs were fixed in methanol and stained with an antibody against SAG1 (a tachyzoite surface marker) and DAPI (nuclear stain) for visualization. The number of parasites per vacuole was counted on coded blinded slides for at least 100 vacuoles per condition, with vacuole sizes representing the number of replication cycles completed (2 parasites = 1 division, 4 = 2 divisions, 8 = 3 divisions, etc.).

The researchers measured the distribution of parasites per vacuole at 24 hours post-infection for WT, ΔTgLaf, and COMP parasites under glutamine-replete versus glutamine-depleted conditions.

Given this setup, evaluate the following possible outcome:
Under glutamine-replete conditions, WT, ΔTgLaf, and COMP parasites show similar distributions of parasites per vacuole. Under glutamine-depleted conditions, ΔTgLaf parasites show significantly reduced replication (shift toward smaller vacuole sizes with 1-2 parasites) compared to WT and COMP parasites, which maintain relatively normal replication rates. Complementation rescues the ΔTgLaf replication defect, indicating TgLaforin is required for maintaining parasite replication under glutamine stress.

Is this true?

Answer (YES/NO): NO